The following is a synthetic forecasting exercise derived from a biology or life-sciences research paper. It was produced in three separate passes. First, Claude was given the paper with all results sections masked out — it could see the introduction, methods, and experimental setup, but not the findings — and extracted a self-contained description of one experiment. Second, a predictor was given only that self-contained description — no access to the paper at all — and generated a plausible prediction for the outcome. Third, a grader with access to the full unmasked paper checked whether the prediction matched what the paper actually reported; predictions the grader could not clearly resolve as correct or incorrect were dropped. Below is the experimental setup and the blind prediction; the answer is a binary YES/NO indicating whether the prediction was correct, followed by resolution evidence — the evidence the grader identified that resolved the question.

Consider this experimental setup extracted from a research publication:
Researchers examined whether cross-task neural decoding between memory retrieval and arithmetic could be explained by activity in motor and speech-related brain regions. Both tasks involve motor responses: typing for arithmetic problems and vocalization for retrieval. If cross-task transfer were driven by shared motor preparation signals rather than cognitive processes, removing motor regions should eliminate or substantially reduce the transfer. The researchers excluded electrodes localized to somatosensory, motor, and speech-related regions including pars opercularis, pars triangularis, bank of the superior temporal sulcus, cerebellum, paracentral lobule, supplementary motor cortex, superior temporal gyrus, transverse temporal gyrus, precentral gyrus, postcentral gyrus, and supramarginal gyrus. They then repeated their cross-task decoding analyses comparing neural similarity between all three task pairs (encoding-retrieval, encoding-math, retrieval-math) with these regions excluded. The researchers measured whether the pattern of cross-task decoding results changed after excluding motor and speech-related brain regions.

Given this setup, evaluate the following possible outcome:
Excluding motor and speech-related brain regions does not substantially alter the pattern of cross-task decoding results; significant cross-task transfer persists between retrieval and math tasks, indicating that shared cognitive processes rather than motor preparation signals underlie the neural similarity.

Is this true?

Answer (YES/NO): YES